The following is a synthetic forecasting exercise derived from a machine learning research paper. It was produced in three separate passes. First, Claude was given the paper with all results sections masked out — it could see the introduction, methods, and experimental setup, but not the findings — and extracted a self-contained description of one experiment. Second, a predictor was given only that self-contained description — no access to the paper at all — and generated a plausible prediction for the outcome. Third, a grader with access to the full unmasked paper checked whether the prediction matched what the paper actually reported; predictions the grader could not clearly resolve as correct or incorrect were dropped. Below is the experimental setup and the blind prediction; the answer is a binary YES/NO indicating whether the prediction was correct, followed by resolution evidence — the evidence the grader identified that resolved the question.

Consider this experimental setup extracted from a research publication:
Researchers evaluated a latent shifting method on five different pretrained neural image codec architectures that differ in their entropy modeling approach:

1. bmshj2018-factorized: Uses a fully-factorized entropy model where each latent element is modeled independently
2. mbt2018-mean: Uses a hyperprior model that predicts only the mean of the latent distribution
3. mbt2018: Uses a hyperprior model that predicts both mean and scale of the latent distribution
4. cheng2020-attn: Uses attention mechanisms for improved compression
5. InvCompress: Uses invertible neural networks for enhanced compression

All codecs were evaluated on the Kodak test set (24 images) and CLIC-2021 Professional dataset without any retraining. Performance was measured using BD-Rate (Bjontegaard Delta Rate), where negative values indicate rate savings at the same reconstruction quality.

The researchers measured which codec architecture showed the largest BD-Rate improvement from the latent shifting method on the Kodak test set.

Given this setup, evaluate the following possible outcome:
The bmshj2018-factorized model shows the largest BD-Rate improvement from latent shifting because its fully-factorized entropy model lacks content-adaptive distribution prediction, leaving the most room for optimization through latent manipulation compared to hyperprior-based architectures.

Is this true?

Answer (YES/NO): NO